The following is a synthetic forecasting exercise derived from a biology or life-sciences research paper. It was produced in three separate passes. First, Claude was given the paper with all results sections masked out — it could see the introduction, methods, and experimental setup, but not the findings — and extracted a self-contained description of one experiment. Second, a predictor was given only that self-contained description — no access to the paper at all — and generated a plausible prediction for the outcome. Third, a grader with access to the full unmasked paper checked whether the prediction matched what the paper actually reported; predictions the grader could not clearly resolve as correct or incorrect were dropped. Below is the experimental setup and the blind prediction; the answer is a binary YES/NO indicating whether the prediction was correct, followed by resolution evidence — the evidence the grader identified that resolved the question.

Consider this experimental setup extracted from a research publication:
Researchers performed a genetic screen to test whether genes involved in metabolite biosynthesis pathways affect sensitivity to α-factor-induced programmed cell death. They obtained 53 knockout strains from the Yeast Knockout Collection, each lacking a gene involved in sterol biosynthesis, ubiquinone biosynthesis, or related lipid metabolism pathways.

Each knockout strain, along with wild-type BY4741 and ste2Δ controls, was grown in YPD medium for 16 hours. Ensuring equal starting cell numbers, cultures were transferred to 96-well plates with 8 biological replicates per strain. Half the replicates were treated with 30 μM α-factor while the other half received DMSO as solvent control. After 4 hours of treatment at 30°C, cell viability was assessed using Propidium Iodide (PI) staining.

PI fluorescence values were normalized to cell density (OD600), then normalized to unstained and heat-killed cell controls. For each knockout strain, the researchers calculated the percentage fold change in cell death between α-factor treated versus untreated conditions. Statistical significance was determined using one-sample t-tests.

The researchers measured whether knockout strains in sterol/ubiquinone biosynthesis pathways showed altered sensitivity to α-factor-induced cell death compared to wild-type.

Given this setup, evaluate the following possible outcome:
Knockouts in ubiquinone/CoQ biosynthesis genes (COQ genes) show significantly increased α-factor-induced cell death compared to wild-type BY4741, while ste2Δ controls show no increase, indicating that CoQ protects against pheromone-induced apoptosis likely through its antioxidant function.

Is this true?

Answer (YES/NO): NO